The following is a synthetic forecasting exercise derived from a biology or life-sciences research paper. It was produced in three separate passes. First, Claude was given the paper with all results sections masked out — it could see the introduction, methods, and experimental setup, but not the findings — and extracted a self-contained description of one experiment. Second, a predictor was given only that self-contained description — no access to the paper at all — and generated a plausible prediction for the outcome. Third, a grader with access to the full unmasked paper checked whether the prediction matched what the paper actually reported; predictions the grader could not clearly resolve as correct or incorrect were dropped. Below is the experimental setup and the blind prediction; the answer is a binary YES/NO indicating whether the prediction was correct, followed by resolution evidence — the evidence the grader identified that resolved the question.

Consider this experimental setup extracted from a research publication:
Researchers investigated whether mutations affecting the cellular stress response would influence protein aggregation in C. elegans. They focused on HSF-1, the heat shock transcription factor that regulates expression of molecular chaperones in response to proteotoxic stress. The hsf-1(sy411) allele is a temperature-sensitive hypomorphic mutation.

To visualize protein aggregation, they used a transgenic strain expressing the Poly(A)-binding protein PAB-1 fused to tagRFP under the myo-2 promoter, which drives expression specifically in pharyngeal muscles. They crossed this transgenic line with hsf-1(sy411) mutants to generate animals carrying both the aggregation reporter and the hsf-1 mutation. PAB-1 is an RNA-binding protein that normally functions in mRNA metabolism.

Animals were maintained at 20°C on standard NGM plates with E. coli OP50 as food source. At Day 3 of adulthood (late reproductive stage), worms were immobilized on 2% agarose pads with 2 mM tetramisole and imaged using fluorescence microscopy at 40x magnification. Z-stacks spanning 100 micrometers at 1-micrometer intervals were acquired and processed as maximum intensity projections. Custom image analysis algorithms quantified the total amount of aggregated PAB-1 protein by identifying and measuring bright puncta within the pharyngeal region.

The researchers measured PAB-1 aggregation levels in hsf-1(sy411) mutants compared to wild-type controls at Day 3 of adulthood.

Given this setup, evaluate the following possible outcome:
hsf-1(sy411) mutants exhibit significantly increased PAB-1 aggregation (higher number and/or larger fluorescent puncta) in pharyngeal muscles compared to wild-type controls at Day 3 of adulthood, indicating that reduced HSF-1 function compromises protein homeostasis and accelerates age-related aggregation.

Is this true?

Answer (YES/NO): YES